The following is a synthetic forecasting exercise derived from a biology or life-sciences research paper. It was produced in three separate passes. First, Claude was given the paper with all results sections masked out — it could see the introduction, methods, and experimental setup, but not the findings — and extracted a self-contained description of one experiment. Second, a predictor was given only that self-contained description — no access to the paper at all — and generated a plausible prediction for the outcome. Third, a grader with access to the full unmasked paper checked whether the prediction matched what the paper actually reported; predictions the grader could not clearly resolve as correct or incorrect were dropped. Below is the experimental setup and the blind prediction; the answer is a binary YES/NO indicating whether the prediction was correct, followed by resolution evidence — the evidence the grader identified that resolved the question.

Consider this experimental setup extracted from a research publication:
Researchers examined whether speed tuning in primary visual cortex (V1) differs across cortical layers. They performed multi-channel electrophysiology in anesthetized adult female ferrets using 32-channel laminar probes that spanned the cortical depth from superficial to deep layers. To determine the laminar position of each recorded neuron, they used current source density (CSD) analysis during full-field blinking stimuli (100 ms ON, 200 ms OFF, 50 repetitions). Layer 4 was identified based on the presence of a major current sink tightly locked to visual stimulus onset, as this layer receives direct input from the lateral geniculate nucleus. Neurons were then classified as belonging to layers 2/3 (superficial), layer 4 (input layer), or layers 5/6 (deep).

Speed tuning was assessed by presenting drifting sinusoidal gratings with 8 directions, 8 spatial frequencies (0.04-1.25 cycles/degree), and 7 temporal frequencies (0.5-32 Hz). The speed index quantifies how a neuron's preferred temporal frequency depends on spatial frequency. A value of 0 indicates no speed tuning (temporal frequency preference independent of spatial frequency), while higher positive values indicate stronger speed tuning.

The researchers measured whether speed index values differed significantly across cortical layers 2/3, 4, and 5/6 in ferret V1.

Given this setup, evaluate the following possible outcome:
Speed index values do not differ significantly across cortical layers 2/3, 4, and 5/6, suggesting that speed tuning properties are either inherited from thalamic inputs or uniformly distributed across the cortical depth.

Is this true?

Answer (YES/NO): NO